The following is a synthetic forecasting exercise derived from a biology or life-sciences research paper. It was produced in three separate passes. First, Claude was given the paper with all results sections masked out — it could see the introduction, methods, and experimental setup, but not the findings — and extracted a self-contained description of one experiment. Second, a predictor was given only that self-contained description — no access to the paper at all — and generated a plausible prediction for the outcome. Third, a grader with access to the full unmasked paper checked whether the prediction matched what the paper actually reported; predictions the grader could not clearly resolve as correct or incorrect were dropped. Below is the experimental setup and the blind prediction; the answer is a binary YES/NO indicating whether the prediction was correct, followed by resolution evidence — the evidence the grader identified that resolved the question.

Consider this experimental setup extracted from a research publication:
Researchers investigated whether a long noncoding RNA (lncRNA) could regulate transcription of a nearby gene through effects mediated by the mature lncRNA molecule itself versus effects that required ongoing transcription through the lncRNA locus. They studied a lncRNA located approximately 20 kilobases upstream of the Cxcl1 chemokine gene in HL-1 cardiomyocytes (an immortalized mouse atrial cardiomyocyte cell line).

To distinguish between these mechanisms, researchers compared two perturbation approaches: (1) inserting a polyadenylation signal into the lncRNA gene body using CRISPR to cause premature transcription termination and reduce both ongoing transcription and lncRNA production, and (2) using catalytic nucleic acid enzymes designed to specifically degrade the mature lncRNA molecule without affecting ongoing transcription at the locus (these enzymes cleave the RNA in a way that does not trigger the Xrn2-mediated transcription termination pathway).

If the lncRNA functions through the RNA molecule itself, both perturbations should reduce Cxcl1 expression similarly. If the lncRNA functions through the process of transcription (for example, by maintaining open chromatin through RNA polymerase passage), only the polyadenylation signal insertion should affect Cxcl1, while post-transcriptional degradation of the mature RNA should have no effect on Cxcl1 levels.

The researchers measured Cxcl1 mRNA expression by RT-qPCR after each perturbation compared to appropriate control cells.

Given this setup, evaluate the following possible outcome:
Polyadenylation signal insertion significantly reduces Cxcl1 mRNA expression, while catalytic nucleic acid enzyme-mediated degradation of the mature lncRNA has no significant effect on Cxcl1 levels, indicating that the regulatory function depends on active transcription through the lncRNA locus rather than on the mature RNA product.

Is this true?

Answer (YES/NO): NO